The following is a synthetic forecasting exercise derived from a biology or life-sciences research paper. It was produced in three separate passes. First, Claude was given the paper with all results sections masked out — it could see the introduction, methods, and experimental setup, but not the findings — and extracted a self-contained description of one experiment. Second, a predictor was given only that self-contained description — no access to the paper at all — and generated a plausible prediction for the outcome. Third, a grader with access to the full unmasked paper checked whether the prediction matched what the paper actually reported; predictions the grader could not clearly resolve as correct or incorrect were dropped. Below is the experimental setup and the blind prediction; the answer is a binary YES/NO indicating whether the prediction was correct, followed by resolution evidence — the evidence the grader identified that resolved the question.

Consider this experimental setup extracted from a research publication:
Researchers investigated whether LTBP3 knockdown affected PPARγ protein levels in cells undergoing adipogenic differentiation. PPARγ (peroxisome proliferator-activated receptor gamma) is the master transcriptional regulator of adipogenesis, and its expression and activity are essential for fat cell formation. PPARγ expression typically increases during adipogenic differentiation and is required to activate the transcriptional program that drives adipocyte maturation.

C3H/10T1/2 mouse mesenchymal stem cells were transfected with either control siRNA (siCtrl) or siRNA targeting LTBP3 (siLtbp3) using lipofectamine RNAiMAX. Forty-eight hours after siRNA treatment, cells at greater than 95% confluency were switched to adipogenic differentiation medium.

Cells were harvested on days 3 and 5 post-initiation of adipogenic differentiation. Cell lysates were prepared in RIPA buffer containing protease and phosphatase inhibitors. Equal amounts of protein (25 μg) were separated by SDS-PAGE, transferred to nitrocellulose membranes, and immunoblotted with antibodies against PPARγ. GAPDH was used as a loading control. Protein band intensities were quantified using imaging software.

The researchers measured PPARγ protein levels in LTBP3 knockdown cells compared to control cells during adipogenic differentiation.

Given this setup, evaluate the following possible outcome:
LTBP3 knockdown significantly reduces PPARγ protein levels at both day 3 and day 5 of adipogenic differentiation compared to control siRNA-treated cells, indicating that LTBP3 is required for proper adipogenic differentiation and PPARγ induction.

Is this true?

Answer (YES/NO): YES